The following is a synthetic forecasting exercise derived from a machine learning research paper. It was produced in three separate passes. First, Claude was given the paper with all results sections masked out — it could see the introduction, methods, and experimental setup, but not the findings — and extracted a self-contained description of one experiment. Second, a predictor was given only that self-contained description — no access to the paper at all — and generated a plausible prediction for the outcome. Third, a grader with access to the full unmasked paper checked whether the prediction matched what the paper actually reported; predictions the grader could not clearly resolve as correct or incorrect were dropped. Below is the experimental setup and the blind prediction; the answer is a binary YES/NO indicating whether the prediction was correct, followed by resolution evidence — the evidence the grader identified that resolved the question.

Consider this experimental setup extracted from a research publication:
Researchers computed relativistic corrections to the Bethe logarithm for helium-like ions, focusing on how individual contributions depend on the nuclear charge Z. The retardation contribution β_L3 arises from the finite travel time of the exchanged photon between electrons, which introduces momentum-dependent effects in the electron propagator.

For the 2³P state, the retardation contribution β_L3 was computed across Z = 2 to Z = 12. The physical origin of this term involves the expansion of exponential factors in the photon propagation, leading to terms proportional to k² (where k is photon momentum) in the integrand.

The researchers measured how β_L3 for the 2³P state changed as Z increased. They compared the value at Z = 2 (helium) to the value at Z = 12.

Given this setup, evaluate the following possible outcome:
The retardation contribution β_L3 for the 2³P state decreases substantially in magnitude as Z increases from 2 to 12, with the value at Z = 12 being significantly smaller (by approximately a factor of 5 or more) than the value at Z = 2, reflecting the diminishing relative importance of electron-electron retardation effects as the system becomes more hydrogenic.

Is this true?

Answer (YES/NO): NO